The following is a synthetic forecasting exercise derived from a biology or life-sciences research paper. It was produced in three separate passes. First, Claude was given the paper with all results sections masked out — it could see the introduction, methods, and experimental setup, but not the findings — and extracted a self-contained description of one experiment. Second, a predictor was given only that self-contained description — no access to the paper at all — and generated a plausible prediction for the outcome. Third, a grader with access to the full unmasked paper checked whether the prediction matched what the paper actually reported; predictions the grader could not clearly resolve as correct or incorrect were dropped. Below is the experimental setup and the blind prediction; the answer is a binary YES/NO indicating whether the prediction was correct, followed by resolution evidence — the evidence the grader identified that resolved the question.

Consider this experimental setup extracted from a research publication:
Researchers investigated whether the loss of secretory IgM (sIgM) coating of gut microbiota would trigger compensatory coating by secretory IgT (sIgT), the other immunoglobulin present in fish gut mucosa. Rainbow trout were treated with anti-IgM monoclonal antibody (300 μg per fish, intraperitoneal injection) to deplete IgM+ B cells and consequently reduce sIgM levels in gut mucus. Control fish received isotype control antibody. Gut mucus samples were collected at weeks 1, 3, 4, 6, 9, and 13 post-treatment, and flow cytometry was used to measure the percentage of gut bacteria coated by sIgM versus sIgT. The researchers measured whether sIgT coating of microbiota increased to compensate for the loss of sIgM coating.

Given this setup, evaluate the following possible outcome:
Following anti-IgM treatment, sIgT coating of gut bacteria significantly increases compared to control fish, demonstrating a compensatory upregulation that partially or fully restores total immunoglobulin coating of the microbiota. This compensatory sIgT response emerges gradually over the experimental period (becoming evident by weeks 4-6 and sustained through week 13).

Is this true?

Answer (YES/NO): NO